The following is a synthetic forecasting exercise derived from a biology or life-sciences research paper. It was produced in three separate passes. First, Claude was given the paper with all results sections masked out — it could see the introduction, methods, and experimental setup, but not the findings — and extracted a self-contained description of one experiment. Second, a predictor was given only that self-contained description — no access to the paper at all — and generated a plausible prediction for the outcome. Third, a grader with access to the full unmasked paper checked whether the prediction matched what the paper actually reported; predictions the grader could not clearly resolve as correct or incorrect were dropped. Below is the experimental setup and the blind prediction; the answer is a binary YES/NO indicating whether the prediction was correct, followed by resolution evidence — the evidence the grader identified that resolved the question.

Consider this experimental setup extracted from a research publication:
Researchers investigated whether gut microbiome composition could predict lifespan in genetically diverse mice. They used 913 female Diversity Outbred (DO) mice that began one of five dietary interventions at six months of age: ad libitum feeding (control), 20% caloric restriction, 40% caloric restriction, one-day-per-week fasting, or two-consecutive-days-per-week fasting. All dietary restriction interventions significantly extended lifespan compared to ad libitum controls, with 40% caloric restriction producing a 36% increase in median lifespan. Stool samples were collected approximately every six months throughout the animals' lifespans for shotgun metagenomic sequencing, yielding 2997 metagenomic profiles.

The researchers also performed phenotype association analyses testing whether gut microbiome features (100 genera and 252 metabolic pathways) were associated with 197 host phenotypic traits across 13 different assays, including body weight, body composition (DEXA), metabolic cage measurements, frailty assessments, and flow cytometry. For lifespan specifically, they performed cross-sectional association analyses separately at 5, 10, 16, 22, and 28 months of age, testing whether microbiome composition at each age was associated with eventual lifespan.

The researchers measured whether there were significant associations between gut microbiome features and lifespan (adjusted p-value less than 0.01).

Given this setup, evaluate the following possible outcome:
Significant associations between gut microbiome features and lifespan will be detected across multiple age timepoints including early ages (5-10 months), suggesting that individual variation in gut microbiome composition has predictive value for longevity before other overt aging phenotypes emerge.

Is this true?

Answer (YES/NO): NO